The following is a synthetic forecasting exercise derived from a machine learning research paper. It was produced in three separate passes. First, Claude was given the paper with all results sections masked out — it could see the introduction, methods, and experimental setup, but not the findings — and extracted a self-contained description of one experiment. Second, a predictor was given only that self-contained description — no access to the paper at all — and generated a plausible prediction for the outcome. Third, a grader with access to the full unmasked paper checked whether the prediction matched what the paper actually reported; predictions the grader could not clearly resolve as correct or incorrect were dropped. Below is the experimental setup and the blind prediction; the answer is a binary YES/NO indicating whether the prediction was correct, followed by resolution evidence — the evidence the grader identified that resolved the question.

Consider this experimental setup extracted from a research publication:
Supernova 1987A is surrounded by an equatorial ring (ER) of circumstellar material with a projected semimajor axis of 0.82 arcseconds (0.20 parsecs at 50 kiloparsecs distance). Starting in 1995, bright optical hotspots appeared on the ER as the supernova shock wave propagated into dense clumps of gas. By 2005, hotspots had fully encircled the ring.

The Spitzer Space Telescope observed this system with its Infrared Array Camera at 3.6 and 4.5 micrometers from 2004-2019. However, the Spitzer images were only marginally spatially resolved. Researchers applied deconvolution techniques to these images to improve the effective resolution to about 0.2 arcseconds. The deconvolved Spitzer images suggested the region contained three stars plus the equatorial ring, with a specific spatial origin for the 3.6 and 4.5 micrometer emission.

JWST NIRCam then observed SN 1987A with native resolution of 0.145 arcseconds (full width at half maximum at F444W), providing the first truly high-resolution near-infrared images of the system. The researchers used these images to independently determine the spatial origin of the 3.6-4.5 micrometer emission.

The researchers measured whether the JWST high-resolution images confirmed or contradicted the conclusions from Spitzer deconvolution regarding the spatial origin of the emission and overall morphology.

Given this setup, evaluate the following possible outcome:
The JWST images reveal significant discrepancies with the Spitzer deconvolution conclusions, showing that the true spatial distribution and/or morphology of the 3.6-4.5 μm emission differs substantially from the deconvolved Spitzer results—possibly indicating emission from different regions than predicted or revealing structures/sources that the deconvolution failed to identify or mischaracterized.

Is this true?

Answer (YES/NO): NO